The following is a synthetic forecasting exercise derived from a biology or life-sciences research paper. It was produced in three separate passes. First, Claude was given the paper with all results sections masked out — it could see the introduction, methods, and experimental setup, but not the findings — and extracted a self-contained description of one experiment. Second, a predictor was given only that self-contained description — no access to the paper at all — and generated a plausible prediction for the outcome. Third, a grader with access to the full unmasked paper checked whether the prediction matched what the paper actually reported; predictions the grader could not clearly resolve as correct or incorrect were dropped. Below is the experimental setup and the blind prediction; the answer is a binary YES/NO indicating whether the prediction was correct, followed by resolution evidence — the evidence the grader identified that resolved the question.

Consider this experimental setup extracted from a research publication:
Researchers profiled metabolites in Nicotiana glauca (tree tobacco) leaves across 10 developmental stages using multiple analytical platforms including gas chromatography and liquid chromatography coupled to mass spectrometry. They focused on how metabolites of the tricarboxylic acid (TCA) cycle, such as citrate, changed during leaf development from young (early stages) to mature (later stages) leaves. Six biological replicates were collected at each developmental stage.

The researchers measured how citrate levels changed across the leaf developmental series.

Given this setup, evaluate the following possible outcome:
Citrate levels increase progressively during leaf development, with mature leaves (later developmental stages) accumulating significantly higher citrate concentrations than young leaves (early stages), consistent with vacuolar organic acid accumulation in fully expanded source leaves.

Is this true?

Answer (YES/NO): NO